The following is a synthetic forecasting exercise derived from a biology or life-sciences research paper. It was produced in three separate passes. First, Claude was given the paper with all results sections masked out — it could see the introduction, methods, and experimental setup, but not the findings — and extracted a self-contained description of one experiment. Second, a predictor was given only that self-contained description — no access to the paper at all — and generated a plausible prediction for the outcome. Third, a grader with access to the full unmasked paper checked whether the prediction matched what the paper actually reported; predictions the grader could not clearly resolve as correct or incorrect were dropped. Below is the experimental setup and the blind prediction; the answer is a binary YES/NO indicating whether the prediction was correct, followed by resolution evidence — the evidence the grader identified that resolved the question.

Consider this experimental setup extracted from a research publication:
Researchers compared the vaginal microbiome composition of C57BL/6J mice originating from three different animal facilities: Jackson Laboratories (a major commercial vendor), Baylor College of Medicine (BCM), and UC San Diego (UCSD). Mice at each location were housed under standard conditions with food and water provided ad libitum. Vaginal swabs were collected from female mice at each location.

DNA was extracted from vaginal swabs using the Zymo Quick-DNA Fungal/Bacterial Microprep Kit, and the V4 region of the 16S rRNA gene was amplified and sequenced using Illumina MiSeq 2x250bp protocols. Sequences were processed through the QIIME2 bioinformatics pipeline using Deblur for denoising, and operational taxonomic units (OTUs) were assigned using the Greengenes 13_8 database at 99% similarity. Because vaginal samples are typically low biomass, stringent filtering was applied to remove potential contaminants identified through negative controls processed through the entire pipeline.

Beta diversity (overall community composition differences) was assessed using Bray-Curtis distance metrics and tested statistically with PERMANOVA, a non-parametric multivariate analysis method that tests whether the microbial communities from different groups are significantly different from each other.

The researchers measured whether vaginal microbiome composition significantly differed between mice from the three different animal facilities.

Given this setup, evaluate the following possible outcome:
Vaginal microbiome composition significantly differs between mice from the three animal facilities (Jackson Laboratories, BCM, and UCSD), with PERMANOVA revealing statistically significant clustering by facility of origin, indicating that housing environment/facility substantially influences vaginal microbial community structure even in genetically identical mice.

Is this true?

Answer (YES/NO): YES